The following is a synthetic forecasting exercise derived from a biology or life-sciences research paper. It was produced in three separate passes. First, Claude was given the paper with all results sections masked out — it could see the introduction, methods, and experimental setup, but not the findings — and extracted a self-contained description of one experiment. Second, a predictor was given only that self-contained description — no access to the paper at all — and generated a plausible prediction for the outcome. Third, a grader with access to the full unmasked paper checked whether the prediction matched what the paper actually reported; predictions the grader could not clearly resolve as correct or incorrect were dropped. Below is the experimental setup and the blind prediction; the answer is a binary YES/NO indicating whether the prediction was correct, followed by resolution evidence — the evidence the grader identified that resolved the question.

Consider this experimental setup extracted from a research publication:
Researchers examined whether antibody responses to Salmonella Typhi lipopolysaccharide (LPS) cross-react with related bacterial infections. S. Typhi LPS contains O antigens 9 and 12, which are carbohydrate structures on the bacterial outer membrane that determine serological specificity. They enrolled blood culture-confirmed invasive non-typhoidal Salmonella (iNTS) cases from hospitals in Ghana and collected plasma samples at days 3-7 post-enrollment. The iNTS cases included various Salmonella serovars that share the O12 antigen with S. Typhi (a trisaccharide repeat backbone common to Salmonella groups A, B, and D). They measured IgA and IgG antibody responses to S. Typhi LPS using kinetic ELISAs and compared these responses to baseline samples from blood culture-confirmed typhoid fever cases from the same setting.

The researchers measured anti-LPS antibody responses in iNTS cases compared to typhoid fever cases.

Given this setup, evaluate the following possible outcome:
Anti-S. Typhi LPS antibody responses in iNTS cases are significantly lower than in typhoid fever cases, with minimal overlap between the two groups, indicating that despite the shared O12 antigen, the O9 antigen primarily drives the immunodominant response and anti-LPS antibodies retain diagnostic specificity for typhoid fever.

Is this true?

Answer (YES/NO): NO